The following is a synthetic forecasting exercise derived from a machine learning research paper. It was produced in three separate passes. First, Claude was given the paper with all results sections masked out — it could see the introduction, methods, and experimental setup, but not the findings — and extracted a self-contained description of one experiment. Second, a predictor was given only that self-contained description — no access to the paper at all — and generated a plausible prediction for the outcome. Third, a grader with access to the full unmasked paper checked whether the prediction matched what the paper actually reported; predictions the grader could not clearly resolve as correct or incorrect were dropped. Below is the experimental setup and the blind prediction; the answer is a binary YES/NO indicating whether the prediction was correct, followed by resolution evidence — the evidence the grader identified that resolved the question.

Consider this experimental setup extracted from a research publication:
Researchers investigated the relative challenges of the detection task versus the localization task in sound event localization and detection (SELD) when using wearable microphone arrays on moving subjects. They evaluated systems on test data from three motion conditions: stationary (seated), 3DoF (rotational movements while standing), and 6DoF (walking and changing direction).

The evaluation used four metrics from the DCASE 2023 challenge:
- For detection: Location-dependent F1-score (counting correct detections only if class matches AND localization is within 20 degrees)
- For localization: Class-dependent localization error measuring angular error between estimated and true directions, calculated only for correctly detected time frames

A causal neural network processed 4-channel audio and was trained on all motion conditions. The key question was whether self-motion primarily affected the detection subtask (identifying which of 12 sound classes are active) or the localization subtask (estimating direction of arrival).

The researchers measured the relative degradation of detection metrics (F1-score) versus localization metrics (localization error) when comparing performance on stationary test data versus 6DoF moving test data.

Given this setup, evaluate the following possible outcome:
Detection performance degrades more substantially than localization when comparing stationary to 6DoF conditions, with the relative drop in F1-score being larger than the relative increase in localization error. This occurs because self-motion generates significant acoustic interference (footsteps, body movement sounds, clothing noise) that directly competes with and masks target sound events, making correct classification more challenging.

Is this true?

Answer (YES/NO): NO